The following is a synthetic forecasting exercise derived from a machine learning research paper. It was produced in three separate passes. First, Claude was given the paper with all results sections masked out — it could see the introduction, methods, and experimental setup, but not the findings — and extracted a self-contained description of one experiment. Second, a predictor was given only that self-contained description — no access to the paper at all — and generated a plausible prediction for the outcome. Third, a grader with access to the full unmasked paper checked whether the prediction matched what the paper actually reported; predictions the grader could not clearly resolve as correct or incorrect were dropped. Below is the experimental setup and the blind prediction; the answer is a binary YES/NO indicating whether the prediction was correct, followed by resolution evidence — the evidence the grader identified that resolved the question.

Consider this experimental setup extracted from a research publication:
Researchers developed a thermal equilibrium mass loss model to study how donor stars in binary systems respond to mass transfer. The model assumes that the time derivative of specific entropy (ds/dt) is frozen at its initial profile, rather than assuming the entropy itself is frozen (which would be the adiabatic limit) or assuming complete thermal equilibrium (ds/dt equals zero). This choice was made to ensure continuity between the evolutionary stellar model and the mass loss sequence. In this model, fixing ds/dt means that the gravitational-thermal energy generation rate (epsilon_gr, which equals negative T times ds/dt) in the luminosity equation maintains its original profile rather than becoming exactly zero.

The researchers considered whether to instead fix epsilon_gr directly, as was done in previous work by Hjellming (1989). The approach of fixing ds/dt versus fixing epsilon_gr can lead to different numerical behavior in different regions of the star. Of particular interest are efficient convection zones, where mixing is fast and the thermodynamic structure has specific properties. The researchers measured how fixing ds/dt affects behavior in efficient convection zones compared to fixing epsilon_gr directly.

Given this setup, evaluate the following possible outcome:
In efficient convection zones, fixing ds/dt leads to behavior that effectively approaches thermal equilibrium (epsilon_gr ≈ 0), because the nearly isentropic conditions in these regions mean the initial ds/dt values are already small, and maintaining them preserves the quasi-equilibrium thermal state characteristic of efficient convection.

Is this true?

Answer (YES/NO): NO